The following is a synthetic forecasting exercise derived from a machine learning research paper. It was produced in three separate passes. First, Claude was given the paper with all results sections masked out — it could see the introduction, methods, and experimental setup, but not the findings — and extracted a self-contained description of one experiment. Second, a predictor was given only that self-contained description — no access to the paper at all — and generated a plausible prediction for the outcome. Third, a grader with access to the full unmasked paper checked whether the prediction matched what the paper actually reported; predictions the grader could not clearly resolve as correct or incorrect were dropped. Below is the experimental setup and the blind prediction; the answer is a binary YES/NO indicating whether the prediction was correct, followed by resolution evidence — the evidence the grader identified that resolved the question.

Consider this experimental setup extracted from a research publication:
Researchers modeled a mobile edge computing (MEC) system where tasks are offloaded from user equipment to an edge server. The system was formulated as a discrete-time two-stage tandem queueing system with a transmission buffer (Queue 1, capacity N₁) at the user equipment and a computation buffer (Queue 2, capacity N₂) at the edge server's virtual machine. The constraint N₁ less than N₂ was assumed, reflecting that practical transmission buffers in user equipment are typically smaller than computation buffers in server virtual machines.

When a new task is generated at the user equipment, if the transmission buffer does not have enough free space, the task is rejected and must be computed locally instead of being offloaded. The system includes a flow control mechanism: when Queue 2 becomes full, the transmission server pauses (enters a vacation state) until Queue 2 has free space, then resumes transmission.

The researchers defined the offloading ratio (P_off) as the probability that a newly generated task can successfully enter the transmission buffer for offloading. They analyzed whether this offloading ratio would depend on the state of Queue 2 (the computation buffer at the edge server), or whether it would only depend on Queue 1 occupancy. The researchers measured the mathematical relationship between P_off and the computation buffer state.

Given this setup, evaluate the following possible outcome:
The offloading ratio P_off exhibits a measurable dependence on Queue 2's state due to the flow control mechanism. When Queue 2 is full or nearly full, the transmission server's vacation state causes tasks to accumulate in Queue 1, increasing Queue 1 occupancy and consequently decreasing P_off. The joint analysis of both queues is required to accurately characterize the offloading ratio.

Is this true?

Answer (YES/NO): YES